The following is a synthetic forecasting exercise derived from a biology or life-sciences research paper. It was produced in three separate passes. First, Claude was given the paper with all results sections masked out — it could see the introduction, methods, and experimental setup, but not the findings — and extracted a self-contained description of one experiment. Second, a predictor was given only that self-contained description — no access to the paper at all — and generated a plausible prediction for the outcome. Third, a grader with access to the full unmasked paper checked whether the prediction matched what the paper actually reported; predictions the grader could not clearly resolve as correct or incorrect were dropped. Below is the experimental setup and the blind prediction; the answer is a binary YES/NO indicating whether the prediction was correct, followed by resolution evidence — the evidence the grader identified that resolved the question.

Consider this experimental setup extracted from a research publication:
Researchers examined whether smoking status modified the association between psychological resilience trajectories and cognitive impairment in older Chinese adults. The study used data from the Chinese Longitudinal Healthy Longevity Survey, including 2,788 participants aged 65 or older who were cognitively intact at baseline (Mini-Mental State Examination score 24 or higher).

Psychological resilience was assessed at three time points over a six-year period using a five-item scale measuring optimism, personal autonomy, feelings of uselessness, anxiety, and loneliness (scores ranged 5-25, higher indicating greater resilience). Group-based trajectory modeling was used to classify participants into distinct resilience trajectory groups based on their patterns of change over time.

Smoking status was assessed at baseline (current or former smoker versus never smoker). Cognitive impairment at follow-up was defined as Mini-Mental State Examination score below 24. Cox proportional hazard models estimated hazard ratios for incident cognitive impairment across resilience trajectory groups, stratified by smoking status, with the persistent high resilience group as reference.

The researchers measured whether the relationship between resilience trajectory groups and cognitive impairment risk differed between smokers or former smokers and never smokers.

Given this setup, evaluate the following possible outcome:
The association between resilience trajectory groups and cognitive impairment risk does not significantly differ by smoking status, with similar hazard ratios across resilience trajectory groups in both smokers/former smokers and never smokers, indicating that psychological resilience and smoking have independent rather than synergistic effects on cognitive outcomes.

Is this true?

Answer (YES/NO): NO